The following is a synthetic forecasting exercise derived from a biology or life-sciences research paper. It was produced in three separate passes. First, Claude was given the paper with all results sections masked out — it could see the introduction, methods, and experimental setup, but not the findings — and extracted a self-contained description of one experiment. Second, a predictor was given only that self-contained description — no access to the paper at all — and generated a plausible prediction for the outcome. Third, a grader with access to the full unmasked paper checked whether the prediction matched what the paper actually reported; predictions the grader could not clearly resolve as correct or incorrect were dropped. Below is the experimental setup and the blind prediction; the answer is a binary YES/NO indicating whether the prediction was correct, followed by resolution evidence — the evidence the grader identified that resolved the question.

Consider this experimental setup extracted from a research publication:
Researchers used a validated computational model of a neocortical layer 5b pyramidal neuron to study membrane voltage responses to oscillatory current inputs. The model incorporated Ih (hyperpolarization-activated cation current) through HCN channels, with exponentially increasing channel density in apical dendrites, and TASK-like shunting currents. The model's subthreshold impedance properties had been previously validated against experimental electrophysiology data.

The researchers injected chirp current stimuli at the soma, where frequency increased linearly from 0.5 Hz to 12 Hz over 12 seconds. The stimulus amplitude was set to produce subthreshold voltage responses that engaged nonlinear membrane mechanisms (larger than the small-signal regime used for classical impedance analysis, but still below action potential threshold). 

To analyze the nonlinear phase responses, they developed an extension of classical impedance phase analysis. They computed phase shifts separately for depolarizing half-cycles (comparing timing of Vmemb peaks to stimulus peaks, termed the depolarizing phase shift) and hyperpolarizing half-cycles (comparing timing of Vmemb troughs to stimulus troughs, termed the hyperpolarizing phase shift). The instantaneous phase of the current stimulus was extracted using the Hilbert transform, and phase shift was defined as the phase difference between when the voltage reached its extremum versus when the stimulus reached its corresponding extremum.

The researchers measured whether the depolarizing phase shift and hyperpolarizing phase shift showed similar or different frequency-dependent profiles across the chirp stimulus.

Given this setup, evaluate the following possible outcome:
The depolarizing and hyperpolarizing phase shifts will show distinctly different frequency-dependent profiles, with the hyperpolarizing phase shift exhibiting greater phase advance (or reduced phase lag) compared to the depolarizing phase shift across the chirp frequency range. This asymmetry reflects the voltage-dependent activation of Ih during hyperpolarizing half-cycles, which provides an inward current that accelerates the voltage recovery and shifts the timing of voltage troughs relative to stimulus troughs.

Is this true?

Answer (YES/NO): YES